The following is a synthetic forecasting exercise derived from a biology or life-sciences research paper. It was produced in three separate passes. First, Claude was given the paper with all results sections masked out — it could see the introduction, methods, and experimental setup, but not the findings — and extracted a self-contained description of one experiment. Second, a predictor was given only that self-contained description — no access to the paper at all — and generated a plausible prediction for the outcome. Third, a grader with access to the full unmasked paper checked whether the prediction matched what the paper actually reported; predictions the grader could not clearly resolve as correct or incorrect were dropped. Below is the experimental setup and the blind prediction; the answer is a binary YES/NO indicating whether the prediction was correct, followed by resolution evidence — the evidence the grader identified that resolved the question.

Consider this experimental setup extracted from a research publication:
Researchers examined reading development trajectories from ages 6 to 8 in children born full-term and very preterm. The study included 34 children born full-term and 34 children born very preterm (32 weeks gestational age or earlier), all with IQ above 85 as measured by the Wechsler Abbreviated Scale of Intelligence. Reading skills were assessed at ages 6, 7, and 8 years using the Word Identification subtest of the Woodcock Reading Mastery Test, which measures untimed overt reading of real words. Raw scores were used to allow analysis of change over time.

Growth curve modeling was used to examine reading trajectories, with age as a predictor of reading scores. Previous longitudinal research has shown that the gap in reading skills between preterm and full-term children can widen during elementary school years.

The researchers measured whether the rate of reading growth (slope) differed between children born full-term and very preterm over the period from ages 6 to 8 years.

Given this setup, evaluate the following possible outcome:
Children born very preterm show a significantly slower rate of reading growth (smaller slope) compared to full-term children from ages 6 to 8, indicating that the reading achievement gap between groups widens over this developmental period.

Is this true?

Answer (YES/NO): NO